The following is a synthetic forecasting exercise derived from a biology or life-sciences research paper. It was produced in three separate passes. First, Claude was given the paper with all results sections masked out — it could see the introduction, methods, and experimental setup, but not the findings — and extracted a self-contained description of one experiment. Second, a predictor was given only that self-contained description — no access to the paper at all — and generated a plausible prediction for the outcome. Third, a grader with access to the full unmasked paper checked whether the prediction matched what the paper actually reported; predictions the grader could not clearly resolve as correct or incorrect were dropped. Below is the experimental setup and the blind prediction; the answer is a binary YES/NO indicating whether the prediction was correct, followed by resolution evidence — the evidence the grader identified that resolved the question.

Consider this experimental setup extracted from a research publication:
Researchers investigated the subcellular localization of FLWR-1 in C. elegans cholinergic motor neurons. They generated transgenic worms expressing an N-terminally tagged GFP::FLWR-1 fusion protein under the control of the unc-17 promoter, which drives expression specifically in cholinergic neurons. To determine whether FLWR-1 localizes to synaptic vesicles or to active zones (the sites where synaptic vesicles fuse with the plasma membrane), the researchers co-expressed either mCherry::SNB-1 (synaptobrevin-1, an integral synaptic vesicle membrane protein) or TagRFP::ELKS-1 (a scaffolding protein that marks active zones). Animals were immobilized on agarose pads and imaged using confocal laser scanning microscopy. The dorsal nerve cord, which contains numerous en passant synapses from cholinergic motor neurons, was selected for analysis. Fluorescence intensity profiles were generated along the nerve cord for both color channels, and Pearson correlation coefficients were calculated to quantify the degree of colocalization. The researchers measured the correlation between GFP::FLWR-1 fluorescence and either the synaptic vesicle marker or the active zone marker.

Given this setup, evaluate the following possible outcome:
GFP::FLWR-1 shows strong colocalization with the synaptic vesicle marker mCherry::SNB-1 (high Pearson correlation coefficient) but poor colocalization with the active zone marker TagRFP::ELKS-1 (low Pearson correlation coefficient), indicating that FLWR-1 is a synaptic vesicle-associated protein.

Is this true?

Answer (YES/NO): NO